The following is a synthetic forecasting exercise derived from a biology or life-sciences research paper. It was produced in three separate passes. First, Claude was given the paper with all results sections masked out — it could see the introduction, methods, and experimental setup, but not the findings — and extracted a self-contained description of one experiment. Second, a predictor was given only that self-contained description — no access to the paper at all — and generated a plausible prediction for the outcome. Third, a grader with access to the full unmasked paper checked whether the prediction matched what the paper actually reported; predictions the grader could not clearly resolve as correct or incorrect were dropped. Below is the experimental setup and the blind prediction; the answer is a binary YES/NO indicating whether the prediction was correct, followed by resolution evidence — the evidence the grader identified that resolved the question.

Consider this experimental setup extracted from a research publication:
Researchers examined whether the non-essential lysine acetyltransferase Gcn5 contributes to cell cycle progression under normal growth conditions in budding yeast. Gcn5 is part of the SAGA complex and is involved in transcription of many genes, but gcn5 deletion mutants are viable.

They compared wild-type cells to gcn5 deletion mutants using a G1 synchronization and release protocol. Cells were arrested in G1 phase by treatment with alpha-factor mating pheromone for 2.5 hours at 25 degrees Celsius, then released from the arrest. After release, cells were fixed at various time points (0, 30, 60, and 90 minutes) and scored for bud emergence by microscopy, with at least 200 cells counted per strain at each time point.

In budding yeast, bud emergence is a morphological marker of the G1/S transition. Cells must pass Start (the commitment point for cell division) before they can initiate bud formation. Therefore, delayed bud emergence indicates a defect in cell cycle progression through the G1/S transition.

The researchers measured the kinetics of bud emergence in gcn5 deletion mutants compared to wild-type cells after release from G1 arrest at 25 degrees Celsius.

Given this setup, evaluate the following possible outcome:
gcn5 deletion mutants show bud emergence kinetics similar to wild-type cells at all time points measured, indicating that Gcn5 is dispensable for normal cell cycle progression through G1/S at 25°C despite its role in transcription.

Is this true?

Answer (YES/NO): NO